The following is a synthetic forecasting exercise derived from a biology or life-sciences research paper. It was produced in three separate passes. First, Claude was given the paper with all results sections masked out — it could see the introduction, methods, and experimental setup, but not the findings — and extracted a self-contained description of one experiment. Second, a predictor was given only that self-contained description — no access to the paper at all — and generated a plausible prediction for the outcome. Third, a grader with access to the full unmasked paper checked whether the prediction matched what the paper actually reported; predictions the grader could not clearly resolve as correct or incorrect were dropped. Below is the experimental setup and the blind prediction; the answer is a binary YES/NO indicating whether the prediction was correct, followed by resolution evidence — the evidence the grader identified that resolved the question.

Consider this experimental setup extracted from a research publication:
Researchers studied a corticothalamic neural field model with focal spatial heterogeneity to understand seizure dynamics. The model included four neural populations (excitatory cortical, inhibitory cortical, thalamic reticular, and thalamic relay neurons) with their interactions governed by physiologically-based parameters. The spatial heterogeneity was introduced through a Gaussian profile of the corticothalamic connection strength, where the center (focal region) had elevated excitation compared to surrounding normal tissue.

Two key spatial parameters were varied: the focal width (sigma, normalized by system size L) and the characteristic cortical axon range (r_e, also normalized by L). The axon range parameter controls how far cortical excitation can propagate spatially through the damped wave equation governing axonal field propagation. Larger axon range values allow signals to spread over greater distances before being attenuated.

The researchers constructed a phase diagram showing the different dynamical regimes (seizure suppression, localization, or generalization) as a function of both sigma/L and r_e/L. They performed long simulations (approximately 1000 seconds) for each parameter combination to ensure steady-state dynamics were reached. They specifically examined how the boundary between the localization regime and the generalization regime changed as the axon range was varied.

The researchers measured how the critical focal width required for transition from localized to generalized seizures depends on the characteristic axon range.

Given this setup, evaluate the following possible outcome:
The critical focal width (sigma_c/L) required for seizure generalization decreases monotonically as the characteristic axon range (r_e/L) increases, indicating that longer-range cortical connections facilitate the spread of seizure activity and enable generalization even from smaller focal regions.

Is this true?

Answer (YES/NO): NO